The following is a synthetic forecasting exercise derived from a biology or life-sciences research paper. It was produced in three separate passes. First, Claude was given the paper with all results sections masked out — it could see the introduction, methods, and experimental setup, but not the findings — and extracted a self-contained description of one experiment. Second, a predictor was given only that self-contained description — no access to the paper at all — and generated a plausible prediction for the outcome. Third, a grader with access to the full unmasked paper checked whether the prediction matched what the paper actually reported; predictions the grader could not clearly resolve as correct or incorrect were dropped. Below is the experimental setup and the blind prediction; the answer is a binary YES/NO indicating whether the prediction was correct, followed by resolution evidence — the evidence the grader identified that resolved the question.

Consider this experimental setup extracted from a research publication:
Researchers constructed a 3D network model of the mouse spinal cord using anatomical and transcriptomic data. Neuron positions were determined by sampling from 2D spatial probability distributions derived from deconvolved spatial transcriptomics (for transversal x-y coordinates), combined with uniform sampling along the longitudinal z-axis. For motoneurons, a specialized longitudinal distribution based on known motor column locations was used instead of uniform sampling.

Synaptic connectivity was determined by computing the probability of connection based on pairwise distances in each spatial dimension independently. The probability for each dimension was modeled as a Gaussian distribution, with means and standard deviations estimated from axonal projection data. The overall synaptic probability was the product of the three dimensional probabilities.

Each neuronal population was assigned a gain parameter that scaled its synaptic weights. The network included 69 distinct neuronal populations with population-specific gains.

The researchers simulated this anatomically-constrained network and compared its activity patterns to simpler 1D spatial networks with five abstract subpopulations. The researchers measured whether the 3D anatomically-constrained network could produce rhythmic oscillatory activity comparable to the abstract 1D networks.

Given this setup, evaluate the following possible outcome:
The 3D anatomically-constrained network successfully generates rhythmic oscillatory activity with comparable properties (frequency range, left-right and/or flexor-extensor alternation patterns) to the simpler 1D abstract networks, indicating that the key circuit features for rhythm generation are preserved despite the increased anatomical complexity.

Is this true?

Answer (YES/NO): YES